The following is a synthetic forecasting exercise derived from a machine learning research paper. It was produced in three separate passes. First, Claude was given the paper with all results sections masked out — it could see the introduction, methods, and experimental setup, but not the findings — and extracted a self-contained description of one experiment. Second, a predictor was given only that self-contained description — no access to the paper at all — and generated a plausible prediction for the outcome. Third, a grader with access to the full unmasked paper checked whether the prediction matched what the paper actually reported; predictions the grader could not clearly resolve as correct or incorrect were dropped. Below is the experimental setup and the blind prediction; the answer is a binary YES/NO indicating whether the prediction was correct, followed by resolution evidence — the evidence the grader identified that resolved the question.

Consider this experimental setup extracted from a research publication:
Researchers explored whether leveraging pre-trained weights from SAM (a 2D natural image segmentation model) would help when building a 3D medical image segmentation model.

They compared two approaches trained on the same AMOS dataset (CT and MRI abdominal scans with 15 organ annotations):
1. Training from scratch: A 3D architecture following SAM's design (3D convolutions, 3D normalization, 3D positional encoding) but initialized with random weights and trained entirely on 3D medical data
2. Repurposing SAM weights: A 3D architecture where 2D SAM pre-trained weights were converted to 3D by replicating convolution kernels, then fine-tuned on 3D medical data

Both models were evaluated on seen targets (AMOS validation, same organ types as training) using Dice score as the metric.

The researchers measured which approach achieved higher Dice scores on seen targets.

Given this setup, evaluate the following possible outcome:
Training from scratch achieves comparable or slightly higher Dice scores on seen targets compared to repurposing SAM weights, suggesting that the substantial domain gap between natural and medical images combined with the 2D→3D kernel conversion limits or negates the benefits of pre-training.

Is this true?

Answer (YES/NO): NO